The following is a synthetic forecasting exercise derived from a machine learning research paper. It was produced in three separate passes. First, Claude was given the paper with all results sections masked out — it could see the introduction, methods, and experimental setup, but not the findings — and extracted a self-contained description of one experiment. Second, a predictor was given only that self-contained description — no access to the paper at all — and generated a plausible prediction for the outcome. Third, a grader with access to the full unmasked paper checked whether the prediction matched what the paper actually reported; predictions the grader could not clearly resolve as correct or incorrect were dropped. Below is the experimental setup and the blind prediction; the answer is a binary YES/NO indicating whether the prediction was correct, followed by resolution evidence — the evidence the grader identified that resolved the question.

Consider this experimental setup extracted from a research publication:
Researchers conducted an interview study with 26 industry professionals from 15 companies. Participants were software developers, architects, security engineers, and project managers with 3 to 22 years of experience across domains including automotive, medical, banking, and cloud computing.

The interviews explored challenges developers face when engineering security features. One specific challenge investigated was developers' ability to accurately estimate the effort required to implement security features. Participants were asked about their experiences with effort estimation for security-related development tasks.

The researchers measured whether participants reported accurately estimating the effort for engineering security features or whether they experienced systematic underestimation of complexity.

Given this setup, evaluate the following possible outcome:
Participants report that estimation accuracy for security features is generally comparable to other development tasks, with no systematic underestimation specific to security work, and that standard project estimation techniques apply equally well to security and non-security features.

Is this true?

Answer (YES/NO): NO